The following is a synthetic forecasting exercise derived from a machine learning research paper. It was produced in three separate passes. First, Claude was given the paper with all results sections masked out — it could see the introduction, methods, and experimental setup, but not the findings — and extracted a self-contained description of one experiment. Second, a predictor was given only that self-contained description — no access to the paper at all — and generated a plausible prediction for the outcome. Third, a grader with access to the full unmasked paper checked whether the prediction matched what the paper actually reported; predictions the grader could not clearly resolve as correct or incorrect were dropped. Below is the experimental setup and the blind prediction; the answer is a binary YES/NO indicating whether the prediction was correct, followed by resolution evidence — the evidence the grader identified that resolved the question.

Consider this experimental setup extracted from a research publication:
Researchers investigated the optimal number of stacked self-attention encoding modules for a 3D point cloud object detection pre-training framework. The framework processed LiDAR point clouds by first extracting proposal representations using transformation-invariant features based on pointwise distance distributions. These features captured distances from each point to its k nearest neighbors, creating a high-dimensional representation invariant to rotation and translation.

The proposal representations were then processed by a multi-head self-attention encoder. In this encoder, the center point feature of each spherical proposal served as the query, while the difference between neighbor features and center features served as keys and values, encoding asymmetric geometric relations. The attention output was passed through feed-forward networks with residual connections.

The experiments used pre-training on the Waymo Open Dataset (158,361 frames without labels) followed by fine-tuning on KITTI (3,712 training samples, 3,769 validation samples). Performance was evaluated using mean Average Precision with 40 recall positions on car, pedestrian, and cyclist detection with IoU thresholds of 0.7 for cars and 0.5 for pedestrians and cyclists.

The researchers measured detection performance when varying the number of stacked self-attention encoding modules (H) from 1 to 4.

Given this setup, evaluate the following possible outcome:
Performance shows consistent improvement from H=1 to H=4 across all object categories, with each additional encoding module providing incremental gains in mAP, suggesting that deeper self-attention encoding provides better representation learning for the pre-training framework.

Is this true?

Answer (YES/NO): NO